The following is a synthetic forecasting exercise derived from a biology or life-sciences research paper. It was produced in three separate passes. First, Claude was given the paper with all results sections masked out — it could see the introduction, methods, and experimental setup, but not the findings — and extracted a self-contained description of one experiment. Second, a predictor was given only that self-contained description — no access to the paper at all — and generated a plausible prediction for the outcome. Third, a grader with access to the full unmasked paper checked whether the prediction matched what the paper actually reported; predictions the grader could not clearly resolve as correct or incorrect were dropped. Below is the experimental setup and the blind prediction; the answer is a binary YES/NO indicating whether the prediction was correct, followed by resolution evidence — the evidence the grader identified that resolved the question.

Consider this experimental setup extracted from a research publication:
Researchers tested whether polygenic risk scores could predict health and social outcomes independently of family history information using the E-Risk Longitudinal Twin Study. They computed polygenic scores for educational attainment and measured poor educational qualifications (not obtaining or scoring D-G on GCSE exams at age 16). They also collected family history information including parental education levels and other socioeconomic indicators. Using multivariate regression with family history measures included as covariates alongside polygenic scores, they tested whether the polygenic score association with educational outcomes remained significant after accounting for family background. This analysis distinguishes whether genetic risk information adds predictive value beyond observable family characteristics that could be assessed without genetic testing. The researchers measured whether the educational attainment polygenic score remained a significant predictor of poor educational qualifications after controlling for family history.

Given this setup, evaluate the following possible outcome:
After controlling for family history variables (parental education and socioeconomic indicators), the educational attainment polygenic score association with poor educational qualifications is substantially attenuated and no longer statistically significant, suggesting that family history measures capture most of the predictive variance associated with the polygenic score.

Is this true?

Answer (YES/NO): NO